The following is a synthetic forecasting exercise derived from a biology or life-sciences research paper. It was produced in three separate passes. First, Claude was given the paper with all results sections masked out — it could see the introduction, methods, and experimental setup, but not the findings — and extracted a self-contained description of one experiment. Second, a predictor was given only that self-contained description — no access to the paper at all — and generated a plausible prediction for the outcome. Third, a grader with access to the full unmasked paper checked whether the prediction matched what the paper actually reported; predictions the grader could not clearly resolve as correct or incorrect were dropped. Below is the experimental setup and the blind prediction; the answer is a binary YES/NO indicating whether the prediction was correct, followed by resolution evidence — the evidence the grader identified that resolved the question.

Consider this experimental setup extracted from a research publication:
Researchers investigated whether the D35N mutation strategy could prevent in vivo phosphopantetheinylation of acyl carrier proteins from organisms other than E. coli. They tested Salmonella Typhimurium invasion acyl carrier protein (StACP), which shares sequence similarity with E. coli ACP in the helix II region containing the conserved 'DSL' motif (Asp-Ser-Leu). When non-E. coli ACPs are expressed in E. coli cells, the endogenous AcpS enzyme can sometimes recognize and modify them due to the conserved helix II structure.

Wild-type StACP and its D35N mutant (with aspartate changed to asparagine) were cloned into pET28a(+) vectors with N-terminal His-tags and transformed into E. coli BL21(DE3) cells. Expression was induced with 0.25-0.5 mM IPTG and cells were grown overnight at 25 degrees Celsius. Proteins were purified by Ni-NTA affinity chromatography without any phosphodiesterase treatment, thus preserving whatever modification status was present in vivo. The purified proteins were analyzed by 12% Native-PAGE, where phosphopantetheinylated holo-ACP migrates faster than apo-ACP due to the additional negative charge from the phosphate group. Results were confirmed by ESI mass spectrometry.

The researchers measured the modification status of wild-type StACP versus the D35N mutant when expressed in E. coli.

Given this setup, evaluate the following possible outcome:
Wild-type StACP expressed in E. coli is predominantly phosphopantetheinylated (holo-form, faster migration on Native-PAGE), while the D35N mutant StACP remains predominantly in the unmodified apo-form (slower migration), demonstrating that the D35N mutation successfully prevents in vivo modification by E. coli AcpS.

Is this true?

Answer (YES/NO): YES